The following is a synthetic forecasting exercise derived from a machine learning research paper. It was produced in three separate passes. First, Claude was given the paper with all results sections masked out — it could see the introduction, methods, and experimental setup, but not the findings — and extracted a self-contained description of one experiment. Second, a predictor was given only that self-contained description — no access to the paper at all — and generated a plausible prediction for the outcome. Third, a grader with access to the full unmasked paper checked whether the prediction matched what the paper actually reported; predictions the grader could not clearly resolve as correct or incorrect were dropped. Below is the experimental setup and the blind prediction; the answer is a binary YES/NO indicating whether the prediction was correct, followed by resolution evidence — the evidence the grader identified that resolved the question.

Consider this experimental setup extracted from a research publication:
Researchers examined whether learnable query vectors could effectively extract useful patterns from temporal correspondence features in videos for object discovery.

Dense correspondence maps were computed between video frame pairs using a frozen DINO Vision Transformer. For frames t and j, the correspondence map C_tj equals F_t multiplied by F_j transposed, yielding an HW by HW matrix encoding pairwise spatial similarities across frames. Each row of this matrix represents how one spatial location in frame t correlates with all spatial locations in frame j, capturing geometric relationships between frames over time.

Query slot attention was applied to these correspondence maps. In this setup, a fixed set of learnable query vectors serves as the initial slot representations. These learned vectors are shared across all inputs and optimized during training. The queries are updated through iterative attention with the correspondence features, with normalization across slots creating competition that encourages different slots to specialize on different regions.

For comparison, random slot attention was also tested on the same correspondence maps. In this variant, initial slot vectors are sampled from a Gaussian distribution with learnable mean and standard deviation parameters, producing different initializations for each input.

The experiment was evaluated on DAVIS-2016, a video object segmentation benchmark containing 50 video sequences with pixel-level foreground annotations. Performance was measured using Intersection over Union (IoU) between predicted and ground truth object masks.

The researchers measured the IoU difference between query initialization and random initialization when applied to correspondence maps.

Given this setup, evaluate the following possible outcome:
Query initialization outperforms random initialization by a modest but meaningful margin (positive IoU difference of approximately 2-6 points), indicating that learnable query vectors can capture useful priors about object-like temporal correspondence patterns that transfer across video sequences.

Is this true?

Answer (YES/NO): NO